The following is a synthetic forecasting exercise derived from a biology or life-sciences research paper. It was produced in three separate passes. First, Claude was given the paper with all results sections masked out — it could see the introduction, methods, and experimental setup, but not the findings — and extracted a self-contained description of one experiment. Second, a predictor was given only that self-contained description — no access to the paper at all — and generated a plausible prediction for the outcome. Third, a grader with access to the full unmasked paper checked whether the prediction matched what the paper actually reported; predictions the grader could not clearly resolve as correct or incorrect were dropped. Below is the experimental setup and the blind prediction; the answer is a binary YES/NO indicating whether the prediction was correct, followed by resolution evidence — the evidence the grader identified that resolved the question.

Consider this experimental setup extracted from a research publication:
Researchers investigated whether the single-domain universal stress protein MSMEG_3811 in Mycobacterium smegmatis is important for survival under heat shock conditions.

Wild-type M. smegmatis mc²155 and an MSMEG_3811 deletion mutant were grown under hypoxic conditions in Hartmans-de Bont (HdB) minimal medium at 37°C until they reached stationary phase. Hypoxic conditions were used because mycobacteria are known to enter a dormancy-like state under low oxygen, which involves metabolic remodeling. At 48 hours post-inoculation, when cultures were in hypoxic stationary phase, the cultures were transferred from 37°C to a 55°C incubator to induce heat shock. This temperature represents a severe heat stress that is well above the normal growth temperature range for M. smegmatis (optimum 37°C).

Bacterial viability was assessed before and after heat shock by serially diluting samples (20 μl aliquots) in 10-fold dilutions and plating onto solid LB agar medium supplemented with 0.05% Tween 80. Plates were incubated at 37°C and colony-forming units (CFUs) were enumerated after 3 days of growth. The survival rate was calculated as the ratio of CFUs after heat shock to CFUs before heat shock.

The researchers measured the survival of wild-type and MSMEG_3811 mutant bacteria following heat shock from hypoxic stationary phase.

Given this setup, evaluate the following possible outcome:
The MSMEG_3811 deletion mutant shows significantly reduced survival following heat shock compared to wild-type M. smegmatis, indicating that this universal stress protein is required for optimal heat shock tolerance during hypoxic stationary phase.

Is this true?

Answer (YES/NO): NO